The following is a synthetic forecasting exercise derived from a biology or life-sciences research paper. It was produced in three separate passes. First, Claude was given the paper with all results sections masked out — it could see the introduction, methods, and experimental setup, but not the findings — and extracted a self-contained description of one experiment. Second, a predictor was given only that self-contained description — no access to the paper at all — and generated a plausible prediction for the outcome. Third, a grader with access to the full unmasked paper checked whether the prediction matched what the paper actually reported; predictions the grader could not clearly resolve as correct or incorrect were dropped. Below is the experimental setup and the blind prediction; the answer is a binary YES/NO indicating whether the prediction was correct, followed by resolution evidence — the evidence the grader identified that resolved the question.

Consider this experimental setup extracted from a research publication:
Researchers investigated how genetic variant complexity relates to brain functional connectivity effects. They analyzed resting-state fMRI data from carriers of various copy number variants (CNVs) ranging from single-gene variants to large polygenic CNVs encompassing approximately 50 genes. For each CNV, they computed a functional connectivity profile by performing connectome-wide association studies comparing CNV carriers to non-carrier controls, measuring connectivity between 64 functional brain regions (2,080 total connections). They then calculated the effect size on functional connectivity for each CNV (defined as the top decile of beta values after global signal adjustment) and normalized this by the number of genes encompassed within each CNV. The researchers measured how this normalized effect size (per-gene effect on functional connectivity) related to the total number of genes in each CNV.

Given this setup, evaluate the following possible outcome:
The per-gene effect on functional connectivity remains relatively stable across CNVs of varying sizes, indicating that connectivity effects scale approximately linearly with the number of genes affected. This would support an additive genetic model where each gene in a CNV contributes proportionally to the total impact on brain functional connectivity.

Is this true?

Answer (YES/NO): NO